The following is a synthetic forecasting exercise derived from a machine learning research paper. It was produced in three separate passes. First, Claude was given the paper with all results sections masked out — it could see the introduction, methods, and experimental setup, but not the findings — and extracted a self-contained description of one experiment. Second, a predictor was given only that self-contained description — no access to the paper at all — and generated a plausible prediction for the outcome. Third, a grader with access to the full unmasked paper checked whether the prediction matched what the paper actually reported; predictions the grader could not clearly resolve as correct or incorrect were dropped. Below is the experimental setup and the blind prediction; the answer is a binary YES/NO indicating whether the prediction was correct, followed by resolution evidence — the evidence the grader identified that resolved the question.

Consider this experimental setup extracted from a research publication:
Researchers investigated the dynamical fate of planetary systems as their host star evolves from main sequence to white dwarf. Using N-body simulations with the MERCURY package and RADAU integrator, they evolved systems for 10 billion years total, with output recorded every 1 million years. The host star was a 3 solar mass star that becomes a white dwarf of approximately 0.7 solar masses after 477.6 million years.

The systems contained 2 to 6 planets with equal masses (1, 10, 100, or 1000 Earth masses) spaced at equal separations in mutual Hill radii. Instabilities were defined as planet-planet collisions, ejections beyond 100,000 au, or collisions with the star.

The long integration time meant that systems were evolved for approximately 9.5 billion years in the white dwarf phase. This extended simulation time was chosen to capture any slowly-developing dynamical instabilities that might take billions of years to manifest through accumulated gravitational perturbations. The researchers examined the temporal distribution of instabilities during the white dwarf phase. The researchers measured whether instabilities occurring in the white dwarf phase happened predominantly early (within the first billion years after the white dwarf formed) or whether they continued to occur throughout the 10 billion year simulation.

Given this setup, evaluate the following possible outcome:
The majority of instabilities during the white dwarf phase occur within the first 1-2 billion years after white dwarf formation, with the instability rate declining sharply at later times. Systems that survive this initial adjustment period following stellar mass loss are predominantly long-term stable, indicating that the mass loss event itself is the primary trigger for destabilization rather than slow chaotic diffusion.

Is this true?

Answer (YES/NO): NO